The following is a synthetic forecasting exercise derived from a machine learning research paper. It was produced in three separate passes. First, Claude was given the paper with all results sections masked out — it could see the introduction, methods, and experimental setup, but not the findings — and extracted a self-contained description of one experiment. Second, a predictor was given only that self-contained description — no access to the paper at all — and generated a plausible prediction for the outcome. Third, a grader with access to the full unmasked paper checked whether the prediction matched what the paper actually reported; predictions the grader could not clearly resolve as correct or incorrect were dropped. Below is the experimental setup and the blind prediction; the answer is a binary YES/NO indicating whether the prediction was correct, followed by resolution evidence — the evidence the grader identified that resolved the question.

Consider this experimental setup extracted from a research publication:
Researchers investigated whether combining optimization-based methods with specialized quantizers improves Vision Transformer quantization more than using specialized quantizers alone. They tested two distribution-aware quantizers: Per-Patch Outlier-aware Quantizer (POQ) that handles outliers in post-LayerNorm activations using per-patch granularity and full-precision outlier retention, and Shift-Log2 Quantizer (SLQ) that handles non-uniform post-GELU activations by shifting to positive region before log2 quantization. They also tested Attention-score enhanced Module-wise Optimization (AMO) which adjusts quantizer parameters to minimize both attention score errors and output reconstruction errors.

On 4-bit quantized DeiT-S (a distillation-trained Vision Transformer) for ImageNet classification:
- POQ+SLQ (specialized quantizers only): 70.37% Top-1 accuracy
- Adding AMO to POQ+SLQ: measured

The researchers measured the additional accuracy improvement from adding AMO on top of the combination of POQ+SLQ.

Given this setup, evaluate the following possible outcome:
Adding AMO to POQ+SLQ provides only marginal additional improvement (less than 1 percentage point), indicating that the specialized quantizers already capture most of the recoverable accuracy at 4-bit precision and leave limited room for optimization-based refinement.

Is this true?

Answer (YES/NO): NO